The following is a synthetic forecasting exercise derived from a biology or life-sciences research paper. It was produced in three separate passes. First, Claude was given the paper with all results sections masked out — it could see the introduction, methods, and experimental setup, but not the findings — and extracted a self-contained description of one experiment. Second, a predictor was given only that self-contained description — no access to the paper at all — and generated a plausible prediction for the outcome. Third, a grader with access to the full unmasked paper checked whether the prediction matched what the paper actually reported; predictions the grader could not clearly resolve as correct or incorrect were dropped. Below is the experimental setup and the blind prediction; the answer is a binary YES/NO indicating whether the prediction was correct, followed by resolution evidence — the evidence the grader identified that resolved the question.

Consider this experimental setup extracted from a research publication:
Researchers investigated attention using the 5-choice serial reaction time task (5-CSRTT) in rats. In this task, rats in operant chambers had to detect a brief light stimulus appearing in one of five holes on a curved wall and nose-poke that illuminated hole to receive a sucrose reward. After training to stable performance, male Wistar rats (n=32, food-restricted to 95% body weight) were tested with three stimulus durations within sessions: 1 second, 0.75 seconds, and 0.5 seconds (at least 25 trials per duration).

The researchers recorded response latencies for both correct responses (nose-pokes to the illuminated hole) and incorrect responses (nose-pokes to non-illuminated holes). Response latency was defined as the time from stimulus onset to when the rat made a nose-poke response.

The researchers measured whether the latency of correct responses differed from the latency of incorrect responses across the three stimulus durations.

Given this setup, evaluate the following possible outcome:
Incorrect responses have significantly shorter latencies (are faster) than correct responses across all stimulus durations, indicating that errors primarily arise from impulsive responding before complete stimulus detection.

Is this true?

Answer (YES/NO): NO